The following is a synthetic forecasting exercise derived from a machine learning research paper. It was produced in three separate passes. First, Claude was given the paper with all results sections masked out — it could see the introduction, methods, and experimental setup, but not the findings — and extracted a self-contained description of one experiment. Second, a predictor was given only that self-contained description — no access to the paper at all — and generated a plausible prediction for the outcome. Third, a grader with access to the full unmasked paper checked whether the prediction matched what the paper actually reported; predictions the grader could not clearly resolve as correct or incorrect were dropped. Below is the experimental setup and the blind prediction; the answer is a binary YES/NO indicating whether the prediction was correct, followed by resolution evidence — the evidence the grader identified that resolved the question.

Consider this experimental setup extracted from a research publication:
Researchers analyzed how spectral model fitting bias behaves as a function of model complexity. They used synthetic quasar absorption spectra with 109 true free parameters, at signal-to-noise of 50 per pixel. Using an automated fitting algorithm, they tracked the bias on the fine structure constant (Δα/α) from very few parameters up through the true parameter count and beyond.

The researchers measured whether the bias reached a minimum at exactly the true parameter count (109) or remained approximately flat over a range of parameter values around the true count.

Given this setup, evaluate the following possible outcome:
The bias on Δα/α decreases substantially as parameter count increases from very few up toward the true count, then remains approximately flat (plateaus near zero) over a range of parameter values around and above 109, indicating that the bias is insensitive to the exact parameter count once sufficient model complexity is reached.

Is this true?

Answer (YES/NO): YES